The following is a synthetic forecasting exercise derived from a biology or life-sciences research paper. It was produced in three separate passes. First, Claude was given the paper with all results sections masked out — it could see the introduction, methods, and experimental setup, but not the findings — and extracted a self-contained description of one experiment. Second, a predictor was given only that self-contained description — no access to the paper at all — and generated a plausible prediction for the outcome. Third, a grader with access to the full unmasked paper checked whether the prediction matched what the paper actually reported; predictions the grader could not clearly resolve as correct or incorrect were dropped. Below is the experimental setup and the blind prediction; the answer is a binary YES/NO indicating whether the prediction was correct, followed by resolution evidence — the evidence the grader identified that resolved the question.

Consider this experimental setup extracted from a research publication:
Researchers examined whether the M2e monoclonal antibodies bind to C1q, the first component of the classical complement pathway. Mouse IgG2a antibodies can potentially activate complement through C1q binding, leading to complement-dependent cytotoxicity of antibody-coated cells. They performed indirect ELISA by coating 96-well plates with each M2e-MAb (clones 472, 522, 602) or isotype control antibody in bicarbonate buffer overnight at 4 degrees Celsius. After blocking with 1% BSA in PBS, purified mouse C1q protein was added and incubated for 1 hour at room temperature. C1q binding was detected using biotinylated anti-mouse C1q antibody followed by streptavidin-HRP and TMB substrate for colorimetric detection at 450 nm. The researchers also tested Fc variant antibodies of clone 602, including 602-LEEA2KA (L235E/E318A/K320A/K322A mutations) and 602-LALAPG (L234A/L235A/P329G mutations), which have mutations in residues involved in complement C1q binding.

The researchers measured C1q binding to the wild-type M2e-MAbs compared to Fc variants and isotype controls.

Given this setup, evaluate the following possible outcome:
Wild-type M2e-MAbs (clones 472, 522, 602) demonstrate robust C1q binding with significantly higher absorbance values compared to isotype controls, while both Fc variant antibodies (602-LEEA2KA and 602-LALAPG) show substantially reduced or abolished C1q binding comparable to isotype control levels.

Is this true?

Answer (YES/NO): NO